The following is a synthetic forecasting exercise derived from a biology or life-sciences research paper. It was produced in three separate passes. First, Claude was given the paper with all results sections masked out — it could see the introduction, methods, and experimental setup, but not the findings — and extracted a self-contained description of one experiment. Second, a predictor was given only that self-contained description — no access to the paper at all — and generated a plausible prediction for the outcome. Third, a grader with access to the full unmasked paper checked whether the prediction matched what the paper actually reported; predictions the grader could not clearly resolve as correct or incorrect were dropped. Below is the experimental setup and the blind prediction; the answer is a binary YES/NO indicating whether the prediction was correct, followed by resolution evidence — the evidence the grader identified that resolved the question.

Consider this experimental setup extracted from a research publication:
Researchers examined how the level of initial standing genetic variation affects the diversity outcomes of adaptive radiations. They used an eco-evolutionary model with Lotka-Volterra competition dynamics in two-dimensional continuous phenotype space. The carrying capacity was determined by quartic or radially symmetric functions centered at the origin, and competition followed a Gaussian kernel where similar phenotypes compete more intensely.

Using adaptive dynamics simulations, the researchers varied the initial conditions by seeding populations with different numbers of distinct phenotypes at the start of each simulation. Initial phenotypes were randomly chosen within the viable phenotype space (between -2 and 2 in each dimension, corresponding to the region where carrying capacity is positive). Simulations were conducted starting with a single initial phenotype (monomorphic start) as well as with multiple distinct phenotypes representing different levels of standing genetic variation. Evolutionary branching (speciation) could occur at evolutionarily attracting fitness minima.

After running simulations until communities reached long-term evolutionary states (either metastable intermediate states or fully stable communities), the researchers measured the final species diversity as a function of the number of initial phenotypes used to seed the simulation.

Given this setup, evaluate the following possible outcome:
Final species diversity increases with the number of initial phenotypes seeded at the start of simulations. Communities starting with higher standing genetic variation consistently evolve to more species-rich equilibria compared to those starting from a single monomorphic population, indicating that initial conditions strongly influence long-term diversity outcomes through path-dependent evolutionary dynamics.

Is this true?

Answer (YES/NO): YES